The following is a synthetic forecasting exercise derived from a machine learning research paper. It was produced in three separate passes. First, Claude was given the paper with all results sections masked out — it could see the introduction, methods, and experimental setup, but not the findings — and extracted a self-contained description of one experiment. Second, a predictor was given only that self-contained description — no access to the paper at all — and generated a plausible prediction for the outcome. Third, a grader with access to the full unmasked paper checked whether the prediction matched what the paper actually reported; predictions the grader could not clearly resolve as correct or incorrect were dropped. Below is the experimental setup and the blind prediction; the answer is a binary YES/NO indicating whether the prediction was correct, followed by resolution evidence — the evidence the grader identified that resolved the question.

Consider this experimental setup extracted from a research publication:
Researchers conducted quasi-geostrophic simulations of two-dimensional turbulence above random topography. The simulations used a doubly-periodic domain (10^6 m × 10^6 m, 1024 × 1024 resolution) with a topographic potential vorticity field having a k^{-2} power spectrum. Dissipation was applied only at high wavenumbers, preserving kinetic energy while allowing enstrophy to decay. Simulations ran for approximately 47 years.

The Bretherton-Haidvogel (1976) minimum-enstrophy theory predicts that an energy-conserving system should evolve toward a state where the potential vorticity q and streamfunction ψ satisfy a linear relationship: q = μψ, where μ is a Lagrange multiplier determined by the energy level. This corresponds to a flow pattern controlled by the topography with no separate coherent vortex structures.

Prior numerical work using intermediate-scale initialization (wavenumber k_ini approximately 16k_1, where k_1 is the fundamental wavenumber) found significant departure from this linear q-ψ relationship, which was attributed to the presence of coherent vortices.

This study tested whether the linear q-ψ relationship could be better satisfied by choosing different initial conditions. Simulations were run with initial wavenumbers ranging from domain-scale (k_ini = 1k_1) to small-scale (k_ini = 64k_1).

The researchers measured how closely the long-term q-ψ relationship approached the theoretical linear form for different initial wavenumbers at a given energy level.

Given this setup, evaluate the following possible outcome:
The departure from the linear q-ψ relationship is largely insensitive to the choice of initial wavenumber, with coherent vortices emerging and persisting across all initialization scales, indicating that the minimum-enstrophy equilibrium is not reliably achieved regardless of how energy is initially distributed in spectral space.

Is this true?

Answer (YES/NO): NO